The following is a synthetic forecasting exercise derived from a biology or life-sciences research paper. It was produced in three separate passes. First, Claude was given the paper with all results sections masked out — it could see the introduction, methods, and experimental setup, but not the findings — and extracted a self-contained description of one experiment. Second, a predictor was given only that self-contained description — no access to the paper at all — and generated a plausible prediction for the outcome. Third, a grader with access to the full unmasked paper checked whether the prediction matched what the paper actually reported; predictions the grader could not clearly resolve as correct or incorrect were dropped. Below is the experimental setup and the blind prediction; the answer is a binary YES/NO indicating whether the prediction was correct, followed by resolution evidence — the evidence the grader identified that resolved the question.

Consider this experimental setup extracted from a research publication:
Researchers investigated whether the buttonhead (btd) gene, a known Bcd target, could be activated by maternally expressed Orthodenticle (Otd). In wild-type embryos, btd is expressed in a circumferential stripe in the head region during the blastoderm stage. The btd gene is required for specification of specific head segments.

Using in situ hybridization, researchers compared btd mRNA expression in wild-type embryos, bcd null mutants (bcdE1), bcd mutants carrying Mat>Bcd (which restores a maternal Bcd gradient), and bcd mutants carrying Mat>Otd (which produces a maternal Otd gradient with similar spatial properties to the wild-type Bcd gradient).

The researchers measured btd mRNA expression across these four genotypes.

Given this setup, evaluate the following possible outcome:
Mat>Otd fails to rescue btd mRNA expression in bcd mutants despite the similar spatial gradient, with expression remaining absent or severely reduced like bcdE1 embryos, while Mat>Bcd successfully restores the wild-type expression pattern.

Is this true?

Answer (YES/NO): YES